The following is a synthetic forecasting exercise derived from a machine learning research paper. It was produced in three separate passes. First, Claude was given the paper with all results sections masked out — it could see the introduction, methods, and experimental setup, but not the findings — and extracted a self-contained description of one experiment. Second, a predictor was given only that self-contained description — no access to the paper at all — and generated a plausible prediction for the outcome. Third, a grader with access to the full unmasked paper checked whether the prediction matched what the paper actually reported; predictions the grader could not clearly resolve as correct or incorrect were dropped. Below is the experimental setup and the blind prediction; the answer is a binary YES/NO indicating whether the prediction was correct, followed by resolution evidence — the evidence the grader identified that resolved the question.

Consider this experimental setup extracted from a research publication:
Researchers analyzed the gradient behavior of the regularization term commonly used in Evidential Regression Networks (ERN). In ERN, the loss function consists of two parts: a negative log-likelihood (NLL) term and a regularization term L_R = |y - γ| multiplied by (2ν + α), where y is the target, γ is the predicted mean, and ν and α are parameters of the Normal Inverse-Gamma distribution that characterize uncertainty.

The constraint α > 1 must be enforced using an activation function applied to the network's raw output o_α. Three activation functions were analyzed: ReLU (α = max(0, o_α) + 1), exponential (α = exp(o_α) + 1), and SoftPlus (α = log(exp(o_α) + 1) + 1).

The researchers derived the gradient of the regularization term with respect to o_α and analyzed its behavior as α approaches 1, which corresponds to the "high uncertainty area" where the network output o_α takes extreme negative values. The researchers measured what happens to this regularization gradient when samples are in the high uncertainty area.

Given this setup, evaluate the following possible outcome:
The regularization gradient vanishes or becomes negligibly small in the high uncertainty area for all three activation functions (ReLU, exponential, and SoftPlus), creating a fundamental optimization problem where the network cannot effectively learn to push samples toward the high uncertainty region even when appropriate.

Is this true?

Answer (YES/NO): NO